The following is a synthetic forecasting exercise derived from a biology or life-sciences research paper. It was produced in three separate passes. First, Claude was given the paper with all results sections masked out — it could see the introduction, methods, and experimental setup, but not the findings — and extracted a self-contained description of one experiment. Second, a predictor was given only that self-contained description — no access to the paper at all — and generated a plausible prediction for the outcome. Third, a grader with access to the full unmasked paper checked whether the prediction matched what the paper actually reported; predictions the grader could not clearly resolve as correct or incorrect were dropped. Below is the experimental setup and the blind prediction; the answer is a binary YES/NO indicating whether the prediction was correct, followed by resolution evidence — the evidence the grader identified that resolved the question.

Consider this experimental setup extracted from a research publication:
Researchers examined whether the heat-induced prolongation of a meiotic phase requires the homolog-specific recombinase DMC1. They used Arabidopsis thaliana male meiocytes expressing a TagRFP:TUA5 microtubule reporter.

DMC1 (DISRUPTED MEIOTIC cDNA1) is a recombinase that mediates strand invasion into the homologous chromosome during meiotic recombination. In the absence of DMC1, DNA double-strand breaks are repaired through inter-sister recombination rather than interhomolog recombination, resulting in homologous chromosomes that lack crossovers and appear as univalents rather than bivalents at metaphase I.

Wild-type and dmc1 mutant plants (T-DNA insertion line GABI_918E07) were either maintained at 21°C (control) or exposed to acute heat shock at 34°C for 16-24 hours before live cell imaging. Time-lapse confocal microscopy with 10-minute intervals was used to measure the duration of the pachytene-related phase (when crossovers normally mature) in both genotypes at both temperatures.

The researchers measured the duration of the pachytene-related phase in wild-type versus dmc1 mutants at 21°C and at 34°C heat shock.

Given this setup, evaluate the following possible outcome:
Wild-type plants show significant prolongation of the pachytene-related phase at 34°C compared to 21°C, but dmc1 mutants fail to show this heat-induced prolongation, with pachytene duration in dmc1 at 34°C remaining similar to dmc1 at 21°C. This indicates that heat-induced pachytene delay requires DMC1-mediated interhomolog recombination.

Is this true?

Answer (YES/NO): NO